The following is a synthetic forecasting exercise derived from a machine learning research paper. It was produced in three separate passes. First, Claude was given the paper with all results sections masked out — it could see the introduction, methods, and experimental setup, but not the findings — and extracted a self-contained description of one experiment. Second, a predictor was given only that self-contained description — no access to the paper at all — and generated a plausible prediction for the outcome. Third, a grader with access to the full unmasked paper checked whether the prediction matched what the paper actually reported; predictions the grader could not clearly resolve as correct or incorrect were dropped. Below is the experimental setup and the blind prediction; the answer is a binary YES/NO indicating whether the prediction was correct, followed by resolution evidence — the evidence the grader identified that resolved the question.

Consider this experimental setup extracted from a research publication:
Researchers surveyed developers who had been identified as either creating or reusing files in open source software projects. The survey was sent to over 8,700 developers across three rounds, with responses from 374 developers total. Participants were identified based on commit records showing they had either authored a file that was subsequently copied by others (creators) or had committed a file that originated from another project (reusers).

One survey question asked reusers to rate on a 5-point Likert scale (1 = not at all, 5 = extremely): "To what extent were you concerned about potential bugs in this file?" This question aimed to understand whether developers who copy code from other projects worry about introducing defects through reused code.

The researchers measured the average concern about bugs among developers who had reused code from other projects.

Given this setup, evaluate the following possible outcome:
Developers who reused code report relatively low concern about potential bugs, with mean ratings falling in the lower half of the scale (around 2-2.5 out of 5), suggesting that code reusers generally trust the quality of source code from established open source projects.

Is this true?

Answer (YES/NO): NO